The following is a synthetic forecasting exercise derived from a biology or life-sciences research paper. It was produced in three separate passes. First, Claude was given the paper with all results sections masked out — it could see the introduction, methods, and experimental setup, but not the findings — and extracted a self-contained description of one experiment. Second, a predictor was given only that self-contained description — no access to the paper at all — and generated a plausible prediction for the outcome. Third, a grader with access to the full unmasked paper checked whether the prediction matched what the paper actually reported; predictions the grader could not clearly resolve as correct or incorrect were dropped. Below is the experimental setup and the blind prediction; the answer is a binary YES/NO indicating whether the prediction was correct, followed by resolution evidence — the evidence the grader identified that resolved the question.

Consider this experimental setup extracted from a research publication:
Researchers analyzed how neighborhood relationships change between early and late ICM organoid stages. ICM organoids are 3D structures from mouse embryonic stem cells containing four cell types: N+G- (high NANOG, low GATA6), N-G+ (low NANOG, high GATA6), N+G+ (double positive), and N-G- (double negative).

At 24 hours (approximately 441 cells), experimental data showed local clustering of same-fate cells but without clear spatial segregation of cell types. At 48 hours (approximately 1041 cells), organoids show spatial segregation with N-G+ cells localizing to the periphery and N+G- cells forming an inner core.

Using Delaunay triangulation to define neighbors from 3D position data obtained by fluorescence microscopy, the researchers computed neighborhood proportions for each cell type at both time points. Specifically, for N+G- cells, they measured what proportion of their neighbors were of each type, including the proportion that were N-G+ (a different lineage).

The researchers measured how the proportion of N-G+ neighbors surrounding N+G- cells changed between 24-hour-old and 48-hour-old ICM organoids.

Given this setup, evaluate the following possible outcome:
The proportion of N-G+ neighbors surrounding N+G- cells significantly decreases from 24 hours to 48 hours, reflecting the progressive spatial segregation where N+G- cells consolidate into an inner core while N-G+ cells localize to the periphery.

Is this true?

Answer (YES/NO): YES